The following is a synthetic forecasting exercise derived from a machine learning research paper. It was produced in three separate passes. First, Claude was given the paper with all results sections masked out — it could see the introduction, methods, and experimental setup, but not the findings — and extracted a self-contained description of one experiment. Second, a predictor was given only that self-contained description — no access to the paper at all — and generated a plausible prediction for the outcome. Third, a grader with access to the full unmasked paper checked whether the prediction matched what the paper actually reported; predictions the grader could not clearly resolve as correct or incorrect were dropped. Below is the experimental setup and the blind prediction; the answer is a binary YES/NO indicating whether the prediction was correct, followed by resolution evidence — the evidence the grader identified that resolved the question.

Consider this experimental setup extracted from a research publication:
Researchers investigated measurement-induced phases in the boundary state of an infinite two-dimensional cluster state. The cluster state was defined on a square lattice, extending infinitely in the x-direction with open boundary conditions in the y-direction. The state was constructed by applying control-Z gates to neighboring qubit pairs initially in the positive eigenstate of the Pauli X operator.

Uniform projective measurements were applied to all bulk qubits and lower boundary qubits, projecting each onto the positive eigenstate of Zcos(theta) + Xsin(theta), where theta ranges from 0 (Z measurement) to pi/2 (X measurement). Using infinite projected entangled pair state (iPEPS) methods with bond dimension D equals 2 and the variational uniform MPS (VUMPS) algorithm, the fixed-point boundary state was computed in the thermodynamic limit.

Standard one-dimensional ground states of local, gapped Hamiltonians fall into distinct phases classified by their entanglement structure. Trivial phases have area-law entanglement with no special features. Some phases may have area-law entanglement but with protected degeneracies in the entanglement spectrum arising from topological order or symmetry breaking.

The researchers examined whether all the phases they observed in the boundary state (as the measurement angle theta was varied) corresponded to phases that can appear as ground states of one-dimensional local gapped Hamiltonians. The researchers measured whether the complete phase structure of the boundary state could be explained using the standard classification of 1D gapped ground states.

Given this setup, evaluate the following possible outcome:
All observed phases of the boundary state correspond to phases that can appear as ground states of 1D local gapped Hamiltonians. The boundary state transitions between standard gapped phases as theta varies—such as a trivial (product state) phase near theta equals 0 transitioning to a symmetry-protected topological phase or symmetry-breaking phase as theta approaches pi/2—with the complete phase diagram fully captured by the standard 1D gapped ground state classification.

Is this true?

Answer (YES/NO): NO